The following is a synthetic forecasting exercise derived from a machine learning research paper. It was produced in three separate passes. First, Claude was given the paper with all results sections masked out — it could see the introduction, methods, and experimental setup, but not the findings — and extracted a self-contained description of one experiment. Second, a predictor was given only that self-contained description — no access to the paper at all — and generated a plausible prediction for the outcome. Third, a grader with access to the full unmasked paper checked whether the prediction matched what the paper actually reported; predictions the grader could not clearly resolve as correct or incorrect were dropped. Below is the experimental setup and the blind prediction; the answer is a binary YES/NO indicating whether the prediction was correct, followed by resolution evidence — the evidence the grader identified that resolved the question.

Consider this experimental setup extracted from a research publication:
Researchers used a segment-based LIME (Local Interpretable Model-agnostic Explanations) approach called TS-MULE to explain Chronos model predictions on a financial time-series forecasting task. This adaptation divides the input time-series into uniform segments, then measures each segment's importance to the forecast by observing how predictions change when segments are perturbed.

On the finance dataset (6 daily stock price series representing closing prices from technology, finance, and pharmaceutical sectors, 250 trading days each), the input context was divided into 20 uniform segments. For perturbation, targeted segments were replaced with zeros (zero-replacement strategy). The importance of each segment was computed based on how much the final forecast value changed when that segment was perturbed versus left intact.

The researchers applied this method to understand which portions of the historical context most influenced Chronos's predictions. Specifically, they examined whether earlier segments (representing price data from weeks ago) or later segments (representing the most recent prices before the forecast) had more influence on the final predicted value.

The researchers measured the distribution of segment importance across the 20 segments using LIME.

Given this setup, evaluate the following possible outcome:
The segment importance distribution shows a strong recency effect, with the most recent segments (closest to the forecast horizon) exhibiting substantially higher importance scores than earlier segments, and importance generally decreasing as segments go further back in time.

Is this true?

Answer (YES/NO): NO